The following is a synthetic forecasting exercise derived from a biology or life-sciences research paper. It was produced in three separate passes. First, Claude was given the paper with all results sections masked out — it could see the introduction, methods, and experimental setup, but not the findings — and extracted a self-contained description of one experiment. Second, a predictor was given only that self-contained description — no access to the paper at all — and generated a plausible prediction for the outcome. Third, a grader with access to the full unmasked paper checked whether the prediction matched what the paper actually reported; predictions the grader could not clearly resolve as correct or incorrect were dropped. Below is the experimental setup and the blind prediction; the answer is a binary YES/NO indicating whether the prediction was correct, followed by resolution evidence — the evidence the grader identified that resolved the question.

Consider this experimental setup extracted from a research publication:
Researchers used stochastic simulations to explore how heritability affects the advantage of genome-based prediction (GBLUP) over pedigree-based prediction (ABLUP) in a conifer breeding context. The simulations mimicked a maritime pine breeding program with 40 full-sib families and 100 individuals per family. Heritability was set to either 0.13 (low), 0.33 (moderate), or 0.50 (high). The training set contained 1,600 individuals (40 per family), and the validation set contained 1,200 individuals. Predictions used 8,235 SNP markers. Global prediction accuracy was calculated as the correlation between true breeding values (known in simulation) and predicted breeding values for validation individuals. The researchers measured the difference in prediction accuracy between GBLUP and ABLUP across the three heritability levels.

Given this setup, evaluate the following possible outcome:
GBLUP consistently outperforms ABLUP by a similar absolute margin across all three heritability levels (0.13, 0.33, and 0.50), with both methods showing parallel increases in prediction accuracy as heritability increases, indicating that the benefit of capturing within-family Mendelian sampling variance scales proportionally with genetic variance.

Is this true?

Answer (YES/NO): NO